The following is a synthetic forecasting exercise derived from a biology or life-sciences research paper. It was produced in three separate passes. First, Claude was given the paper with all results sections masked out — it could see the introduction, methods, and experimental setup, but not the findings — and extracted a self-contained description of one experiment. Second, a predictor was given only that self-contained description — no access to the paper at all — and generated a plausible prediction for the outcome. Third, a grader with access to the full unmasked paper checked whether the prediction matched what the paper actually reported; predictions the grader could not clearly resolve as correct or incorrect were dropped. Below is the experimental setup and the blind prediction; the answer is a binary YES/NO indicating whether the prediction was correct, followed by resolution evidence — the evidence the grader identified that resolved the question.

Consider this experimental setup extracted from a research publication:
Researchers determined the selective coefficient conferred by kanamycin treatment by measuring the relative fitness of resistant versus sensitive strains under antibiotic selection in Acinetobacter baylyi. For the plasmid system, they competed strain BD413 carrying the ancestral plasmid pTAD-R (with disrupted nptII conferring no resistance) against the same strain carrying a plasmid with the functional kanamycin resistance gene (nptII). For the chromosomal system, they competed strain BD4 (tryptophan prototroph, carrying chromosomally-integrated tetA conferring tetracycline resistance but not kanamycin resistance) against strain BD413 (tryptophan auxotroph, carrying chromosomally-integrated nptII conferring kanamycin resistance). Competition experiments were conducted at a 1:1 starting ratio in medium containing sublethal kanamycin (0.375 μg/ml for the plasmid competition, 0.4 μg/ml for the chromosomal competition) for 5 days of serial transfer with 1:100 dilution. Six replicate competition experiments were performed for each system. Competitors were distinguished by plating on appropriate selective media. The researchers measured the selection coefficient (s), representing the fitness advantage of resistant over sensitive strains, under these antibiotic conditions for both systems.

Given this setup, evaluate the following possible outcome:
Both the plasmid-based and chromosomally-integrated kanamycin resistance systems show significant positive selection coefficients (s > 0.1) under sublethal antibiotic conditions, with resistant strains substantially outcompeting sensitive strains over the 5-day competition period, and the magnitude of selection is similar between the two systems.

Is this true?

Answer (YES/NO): NO